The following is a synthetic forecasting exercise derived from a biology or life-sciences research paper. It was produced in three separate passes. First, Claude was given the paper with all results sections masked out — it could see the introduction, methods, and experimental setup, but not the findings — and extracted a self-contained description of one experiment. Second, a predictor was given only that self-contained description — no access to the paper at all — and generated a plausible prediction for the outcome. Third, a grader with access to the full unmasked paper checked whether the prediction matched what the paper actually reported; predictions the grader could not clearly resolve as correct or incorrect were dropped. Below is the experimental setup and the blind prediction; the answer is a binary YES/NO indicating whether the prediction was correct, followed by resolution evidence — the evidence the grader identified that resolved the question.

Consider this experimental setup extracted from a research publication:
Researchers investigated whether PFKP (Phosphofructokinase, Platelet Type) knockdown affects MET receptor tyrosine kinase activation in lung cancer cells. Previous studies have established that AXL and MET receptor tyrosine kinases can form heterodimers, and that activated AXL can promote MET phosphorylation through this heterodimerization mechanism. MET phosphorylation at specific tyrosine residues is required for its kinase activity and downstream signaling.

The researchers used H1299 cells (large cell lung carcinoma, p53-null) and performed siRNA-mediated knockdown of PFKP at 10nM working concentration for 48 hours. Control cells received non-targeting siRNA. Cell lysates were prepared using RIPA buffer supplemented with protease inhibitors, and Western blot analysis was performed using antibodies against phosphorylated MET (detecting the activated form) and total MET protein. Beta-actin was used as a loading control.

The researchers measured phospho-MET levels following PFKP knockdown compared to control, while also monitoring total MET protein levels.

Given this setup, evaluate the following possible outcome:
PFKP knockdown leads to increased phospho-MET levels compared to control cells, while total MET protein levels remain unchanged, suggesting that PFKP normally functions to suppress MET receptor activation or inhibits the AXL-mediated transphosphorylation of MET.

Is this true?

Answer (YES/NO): NO